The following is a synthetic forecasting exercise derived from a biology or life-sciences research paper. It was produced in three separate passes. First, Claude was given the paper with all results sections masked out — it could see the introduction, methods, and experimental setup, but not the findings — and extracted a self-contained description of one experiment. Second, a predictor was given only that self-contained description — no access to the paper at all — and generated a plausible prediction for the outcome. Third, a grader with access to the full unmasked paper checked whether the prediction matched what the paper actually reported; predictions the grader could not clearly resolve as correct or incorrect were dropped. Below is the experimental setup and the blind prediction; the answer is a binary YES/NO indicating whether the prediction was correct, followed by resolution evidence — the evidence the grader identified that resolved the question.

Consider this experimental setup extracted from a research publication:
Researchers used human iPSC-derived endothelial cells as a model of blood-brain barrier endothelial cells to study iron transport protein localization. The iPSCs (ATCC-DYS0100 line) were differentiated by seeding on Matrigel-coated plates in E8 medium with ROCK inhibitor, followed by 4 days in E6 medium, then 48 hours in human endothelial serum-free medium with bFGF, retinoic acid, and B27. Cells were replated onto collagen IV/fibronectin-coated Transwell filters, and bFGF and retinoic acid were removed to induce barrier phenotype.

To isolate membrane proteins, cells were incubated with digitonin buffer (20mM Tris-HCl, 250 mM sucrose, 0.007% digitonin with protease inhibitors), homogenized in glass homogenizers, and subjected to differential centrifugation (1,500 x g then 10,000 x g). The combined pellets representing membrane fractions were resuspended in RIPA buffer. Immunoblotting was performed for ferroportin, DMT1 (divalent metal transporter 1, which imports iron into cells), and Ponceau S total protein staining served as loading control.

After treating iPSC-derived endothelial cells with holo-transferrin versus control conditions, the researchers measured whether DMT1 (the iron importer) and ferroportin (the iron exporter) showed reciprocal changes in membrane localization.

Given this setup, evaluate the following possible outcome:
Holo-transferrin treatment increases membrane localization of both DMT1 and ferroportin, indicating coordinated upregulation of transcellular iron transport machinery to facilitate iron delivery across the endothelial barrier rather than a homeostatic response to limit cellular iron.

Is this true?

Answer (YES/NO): NO